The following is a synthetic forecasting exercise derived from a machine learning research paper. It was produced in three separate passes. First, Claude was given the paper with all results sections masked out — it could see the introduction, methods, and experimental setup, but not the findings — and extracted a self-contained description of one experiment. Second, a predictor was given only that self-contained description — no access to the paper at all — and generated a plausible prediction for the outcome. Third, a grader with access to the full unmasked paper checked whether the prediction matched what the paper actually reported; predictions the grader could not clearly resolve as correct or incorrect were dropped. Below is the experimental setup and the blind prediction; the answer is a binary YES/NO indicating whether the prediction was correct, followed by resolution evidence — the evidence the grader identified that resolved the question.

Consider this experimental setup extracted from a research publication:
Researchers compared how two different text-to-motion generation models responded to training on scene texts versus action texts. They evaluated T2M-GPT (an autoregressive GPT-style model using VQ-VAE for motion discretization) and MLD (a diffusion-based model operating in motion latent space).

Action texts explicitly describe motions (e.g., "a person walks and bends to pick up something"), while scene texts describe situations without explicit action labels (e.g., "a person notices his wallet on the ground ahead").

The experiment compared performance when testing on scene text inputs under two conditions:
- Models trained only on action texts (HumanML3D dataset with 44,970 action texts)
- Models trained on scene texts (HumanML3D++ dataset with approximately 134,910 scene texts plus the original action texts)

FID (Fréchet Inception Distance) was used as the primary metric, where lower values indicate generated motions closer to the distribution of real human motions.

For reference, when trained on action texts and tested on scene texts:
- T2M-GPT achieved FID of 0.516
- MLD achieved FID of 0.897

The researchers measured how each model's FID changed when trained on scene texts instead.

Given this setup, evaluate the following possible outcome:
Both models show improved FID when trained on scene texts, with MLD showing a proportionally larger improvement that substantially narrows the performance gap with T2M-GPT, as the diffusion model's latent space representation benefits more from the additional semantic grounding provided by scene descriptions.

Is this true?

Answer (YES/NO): NO